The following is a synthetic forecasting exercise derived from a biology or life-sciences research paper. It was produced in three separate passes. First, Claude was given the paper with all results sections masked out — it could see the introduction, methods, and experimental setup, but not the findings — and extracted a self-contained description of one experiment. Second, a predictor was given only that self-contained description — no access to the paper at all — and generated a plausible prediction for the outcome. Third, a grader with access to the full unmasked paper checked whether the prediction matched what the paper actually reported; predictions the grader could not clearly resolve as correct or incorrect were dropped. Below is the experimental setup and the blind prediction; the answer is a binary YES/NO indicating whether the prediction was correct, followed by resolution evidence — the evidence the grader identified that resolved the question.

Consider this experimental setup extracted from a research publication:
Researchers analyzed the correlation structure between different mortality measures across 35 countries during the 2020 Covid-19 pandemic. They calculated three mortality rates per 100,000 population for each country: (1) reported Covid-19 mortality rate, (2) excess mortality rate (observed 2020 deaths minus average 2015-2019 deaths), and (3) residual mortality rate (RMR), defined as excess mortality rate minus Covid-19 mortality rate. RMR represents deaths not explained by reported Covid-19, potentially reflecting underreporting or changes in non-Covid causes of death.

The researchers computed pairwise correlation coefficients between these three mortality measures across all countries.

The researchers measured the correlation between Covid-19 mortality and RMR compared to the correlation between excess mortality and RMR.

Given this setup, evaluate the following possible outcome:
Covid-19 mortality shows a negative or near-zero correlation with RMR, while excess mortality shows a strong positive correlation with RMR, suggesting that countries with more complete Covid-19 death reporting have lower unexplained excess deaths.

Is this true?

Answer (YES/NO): NO